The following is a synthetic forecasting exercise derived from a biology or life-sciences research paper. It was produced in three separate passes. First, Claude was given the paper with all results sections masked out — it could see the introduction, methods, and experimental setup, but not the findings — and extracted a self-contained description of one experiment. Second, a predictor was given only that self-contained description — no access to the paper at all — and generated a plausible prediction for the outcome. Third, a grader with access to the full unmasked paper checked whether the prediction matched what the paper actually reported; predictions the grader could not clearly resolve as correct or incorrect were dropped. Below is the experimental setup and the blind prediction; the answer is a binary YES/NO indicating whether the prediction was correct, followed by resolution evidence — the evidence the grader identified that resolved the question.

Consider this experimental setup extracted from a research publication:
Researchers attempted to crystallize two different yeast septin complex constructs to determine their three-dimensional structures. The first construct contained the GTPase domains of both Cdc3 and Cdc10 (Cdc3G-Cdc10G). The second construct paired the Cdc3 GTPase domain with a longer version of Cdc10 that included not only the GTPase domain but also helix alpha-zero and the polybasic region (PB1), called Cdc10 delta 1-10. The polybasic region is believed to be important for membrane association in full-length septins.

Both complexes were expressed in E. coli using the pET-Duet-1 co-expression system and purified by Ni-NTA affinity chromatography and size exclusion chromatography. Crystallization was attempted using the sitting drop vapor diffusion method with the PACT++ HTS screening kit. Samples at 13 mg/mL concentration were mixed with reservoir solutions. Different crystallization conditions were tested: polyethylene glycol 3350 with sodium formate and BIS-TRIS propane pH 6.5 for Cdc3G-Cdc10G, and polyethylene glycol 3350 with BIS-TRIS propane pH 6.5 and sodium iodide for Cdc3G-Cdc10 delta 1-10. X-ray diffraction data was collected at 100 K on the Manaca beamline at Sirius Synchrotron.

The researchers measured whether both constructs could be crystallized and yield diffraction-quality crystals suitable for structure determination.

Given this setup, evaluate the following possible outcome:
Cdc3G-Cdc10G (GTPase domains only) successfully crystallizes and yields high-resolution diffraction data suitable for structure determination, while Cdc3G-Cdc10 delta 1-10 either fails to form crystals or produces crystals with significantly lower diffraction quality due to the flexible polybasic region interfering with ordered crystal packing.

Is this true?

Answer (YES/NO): NO